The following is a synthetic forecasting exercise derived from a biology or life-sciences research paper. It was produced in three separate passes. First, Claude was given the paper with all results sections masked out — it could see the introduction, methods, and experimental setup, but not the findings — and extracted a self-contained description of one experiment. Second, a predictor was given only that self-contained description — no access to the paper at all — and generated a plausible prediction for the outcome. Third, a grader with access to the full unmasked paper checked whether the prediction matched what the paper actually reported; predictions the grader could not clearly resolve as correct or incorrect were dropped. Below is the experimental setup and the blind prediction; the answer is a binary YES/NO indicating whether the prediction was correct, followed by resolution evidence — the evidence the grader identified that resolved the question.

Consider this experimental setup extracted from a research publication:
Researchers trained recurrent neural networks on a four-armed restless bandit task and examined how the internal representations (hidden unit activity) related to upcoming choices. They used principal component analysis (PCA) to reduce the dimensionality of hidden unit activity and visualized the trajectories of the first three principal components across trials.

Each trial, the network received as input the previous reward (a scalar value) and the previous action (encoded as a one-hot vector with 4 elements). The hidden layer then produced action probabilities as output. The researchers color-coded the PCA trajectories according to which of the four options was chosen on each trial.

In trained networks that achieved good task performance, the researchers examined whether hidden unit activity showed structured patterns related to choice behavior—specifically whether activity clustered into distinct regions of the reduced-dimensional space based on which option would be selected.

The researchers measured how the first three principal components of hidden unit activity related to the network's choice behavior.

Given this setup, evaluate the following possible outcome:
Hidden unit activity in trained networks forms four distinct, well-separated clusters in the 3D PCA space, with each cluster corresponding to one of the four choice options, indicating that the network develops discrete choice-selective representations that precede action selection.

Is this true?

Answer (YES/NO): NO